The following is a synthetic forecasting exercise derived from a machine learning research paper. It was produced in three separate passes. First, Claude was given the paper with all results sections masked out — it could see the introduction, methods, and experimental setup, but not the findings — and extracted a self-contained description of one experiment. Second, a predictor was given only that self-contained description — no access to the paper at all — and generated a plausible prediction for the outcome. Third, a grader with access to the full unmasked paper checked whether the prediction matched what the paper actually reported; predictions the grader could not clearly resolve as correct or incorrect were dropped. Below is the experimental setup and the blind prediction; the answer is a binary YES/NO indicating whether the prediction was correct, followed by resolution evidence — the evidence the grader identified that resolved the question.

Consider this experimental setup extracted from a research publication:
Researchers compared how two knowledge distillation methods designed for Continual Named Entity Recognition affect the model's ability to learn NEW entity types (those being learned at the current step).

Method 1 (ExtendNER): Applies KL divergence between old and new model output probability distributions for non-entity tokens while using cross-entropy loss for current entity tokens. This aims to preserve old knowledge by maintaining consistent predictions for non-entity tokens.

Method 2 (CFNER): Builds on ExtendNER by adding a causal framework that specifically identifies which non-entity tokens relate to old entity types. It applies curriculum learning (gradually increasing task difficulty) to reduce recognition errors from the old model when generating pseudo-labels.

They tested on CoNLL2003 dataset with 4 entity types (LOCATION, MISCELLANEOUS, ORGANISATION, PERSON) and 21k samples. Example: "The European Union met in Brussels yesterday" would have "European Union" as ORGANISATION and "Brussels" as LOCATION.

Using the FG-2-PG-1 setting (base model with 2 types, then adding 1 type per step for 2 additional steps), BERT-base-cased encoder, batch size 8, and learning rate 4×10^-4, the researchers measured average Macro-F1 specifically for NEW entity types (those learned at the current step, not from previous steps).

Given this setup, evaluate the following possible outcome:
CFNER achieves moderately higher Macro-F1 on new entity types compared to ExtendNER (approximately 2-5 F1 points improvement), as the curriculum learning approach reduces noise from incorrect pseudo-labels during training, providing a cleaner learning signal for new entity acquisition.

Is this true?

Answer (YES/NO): YES